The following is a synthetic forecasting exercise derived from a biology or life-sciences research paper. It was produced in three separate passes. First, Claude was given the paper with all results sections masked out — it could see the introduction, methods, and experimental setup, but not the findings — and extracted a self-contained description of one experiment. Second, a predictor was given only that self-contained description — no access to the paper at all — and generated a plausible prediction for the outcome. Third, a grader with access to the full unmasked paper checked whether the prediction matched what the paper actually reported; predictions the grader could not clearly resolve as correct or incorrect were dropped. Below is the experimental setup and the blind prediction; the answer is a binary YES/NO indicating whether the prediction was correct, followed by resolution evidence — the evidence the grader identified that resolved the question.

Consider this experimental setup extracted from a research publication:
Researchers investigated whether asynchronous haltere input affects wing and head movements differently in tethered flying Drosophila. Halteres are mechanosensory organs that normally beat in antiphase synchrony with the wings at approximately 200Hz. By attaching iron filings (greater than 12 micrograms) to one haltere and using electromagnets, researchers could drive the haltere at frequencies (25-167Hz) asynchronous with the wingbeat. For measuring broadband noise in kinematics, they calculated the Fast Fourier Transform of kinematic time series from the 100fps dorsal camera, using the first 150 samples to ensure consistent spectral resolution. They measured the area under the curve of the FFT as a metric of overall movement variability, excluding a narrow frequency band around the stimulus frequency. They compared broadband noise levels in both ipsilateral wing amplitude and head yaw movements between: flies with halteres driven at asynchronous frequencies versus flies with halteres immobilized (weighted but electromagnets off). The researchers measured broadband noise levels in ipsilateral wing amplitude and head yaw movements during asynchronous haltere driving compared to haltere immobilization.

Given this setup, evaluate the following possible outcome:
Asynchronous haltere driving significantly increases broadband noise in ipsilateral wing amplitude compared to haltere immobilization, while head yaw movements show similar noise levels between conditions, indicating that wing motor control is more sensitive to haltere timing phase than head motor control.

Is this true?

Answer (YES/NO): YES